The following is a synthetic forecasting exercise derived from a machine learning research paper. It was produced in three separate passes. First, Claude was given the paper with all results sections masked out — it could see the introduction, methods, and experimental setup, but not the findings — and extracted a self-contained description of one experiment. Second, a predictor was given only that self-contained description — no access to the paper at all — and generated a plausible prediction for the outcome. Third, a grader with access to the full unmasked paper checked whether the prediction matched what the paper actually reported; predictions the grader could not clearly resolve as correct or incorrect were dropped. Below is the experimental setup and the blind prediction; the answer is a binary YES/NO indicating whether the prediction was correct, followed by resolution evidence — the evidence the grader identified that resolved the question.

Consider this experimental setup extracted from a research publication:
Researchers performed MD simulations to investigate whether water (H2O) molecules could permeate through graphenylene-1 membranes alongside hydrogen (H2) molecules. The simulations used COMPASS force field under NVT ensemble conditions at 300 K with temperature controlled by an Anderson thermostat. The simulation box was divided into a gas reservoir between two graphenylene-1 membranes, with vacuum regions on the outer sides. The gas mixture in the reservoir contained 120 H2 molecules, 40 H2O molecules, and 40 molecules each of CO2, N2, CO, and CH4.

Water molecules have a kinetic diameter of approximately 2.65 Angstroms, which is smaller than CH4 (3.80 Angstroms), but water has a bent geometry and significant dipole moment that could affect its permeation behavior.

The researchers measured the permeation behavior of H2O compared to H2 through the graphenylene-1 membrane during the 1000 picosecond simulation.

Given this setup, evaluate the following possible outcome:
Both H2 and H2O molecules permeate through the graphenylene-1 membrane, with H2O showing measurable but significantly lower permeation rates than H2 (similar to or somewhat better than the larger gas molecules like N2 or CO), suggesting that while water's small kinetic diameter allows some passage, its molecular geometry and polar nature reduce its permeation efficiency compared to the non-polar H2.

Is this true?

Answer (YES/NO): NO